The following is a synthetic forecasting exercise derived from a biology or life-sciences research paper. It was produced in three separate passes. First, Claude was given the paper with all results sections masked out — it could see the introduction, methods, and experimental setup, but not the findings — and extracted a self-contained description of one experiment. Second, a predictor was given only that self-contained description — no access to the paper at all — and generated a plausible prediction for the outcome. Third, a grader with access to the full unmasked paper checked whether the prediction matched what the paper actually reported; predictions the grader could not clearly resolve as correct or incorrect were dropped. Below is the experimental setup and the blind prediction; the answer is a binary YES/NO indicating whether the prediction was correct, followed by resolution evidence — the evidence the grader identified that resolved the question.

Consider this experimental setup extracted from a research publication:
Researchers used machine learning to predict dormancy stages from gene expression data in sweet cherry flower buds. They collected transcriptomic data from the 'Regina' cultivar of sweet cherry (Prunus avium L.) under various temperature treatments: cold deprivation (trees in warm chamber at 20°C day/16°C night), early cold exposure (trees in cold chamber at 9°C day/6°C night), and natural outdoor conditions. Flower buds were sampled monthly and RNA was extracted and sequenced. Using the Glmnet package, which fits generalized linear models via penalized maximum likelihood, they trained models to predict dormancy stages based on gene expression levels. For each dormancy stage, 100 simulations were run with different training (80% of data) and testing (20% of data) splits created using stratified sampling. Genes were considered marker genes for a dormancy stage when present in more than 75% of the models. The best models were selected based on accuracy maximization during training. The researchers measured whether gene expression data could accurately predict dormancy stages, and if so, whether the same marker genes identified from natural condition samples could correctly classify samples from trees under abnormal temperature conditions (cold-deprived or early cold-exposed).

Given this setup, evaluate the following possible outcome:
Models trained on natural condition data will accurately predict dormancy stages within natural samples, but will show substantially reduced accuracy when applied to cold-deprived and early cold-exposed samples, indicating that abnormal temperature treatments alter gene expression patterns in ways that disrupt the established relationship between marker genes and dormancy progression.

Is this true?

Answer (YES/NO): NO